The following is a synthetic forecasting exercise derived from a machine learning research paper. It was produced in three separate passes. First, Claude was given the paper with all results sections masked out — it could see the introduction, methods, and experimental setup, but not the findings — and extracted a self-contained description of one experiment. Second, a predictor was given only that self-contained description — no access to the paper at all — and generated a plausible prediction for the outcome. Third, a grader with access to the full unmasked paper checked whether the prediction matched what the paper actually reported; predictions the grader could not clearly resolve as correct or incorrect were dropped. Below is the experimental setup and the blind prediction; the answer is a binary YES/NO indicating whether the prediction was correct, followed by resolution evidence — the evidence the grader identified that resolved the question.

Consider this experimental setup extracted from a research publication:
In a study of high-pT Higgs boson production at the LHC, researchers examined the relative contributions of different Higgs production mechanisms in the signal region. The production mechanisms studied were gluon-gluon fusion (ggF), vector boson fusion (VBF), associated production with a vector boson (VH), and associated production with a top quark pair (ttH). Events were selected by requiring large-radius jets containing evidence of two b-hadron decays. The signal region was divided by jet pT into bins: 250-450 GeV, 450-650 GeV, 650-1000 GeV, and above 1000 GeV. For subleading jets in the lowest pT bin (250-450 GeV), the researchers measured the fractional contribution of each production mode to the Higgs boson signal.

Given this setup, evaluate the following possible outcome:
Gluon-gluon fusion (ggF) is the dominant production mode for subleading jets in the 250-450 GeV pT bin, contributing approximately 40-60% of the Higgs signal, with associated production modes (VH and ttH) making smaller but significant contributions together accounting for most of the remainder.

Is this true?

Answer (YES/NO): NO